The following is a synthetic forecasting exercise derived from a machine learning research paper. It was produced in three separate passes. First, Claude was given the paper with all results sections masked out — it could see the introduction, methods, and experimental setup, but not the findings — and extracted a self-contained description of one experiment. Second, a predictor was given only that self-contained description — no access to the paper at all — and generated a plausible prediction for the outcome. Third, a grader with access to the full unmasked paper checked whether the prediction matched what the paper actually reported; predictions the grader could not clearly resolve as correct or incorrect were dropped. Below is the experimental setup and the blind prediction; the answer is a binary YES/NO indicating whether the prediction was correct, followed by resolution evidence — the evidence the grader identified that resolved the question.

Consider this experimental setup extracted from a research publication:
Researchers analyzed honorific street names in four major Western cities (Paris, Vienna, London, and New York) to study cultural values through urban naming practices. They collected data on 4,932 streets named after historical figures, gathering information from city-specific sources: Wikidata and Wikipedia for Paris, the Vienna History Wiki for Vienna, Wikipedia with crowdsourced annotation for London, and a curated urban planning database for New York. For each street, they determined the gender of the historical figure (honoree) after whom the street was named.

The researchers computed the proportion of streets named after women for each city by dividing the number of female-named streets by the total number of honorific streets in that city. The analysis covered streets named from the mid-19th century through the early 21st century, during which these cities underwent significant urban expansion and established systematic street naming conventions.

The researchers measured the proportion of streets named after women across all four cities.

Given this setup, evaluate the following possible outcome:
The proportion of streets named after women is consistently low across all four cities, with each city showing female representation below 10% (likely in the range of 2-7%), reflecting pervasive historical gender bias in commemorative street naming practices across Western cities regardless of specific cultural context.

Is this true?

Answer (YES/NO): NO